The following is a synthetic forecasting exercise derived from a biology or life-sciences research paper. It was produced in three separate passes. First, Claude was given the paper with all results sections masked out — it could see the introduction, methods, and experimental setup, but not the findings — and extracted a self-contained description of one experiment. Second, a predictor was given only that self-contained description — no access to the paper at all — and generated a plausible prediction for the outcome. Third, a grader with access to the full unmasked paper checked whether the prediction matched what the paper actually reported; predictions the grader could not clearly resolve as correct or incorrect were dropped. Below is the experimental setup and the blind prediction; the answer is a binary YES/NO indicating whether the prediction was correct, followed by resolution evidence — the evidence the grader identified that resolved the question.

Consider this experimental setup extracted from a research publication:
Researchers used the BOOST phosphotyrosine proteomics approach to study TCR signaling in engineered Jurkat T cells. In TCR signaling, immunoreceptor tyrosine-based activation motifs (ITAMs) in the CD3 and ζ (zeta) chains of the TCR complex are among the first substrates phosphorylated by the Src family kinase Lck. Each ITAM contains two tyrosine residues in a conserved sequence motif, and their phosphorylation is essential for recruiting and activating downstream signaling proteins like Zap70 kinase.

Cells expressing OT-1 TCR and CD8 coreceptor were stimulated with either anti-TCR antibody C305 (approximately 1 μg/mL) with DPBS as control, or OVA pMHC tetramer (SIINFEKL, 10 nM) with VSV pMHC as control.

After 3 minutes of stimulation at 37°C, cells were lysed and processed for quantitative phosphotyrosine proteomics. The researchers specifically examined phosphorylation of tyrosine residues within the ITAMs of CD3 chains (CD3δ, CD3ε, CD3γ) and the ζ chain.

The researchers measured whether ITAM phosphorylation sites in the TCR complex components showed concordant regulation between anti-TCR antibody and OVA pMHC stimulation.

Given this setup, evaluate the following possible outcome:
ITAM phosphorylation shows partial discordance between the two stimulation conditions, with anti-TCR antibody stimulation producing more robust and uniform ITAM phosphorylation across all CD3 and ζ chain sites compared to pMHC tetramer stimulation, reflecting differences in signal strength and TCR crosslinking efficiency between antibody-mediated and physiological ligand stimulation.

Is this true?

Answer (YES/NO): NO